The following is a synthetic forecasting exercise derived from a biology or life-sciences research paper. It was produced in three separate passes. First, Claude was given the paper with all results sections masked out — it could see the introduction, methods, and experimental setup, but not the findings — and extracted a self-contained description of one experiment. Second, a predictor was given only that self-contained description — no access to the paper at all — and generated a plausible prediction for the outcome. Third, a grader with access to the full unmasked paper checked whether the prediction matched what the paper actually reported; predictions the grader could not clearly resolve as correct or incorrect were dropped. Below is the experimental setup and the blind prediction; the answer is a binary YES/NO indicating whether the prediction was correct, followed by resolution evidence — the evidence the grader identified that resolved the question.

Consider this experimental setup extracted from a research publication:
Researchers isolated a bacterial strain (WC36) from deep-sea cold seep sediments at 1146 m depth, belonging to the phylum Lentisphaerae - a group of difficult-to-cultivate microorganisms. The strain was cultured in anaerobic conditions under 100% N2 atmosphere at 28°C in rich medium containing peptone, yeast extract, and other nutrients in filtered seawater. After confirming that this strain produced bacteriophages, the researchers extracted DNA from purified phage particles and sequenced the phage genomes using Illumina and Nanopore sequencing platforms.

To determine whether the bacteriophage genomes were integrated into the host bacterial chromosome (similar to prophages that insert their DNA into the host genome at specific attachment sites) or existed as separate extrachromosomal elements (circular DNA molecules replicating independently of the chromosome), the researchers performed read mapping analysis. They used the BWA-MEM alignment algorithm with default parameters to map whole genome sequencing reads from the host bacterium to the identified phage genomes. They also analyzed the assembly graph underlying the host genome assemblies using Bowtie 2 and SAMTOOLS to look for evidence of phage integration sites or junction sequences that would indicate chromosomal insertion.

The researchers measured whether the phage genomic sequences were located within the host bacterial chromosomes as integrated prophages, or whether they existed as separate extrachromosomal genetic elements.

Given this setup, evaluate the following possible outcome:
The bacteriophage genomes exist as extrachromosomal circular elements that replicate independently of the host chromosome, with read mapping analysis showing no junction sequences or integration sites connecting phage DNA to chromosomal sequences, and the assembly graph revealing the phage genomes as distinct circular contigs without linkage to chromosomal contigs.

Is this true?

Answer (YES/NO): NO